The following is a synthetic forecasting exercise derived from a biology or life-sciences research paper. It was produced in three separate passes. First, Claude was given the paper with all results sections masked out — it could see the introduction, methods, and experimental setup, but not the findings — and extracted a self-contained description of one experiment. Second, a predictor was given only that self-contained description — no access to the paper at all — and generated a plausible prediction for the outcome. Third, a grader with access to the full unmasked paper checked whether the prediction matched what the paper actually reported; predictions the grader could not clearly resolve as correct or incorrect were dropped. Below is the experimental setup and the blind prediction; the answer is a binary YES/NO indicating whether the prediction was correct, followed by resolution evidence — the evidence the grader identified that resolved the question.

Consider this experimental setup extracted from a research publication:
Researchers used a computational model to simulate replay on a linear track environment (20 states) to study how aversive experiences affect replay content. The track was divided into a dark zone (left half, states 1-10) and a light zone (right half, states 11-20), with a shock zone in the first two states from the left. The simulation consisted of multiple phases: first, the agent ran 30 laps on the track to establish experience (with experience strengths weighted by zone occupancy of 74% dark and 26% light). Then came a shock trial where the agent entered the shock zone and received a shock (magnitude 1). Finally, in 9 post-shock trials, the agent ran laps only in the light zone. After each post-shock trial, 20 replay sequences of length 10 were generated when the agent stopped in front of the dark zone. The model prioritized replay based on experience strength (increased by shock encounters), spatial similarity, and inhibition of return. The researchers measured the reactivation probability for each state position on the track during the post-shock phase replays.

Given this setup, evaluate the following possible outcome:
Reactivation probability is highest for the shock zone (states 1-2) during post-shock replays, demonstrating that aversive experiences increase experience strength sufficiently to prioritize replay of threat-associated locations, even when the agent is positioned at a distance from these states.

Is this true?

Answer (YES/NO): NO